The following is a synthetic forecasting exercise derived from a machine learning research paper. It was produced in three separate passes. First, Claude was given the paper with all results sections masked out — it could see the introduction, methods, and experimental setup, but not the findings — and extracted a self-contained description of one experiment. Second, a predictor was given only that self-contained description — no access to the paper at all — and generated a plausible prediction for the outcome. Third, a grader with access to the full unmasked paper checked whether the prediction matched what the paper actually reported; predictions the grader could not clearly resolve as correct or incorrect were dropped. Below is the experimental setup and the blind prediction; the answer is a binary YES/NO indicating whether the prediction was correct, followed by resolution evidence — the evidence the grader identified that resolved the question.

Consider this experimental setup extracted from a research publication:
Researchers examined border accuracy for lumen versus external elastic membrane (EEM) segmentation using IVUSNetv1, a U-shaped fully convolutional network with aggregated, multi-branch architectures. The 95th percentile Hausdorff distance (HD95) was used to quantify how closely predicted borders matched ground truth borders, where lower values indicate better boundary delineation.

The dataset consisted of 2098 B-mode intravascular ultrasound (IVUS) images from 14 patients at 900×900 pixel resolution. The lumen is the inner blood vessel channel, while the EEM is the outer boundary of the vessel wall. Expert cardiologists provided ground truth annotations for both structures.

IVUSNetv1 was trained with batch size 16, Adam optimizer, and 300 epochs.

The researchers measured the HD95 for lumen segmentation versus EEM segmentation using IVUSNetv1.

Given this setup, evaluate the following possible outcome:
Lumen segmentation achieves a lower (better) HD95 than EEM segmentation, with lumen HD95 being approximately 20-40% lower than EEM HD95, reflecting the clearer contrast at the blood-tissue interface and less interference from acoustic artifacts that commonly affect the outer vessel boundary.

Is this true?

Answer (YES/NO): NO